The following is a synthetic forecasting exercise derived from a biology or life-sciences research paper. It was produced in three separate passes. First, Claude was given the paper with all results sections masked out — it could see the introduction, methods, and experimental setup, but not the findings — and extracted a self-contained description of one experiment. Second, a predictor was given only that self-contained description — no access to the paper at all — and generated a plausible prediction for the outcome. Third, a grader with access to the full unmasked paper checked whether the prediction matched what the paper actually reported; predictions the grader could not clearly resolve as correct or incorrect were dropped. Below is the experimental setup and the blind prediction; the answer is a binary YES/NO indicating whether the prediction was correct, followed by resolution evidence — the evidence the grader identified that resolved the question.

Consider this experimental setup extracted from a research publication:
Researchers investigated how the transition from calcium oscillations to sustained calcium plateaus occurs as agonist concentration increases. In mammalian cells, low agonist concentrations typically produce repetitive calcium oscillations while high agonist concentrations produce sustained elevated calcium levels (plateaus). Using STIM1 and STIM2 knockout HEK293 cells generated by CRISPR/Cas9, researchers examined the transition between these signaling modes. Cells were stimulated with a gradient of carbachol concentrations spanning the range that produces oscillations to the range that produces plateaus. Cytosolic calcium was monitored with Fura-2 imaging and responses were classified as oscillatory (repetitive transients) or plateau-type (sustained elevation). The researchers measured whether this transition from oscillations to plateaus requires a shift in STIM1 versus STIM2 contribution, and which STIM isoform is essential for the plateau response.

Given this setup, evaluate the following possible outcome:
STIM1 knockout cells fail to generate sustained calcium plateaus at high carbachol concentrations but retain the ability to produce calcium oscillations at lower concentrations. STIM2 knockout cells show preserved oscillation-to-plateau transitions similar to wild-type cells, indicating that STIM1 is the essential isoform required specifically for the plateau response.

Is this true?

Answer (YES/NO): NO